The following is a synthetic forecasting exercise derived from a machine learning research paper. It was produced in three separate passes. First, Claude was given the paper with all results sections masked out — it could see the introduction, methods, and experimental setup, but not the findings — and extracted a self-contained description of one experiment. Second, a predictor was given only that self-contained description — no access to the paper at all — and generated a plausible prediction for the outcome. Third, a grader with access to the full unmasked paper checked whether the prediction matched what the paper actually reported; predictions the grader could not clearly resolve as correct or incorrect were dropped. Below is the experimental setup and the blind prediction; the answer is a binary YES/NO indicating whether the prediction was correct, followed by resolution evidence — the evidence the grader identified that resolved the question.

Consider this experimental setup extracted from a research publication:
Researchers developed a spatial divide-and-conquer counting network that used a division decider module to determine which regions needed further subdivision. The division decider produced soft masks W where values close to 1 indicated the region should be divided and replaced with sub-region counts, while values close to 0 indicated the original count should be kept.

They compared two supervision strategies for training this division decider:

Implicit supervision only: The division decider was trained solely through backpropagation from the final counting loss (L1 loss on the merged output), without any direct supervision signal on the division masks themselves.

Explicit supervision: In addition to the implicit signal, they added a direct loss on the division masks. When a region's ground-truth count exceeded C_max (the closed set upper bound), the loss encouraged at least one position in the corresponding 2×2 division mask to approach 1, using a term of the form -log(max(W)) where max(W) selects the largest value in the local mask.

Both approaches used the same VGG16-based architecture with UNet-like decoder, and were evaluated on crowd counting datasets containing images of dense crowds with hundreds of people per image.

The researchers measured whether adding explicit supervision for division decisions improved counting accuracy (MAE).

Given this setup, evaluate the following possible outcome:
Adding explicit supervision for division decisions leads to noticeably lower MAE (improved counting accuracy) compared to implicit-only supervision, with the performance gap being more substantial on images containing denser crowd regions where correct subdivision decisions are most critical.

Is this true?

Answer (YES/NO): NO